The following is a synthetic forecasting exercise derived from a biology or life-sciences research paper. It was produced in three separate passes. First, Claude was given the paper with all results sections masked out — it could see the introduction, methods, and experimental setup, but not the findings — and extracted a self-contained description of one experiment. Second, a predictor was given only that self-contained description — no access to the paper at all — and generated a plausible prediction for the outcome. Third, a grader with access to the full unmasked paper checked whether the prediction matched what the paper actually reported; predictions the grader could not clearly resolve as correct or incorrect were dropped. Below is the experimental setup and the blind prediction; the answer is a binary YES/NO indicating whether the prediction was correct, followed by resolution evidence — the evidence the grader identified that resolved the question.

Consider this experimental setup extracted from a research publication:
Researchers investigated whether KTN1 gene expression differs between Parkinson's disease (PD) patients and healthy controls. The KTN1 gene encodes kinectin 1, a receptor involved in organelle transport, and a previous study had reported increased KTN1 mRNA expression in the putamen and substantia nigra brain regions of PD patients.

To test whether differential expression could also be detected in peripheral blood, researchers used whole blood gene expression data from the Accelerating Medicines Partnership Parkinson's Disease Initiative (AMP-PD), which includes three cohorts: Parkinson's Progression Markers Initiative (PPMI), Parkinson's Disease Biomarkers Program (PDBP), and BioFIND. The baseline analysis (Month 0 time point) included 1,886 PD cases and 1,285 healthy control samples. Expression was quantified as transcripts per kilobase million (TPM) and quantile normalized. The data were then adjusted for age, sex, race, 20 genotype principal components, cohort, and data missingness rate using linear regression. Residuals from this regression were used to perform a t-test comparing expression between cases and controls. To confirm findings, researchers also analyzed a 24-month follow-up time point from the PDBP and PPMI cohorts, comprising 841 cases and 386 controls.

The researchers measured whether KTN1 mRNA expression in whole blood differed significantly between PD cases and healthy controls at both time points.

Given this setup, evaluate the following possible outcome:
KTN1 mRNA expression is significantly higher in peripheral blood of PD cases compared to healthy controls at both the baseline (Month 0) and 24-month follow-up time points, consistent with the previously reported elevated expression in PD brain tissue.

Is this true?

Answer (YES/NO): NO